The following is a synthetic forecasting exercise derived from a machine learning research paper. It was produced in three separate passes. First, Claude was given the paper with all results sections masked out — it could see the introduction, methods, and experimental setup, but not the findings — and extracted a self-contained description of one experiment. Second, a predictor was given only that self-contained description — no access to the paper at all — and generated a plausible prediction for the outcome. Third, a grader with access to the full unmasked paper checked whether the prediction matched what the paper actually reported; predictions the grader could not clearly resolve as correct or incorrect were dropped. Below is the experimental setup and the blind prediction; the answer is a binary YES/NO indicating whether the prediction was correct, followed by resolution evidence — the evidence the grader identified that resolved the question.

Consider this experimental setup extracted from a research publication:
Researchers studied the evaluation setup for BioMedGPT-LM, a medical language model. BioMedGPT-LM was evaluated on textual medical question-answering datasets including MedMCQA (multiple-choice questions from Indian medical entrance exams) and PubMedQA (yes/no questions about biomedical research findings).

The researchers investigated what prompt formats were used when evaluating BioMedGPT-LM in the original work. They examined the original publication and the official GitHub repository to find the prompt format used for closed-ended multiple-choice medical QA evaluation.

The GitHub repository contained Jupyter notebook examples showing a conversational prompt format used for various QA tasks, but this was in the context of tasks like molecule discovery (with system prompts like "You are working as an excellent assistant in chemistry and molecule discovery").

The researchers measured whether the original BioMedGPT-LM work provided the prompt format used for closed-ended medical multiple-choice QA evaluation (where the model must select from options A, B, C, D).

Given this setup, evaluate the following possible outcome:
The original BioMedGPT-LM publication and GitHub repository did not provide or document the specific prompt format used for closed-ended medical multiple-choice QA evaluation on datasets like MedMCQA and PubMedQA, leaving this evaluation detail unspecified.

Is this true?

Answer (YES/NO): YES